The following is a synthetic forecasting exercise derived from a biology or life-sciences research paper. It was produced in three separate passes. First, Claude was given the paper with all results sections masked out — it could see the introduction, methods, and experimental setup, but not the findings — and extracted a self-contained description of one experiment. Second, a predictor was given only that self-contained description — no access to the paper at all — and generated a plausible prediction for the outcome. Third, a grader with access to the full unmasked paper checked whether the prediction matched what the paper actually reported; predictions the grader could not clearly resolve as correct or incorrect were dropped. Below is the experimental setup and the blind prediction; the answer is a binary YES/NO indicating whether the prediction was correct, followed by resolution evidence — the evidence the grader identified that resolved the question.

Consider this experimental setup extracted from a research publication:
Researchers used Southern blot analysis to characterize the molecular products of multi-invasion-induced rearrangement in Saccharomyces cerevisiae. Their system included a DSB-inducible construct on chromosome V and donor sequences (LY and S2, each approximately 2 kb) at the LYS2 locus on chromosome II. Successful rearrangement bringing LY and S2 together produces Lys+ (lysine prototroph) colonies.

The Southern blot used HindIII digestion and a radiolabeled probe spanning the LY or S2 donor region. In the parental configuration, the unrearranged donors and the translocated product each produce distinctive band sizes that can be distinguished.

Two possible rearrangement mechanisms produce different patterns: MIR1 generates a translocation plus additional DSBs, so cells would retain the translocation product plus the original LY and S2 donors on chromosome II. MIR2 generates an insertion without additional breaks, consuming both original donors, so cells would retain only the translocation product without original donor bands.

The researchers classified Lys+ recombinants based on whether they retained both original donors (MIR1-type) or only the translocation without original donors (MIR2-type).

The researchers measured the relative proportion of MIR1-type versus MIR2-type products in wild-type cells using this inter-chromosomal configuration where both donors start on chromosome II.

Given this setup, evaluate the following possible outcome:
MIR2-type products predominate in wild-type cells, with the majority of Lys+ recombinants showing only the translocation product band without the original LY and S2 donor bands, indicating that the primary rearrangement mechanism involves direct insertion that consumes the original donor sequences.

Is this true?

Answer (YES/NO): NO